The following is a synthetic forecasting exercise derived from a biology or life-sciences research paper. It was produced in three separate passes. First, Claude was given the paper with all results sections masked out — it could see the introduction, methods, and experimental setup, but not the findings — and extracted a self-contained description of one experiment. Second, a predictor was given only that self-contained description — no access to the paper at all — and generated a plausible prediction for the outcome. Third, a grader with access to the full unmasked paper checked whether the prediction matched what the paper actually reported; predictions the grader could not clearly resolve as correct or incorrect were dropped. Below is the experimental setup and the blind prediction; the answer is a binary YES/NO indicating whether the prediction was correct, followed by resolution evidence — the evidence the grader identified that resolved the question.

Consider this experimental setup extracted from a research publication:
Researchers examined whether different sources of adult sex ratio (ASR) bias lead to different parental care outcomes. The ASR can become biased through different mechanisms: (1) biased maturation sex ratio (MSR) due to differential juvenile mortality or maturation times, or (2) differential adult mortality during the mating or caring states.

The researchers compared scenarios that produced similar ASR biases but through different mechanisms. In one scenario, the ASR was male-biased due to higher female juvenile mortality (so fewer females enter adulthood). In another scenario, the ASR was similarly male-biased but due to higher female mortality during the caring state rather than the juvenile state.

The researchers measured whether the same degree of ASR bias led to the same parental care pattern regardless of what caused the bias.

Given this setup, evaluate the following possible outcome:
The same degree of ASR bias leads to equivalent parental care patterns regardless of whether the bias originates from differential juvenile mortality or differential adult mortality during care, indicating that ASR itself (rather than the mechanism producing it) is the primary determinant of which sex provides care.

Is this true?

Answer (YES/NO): NO